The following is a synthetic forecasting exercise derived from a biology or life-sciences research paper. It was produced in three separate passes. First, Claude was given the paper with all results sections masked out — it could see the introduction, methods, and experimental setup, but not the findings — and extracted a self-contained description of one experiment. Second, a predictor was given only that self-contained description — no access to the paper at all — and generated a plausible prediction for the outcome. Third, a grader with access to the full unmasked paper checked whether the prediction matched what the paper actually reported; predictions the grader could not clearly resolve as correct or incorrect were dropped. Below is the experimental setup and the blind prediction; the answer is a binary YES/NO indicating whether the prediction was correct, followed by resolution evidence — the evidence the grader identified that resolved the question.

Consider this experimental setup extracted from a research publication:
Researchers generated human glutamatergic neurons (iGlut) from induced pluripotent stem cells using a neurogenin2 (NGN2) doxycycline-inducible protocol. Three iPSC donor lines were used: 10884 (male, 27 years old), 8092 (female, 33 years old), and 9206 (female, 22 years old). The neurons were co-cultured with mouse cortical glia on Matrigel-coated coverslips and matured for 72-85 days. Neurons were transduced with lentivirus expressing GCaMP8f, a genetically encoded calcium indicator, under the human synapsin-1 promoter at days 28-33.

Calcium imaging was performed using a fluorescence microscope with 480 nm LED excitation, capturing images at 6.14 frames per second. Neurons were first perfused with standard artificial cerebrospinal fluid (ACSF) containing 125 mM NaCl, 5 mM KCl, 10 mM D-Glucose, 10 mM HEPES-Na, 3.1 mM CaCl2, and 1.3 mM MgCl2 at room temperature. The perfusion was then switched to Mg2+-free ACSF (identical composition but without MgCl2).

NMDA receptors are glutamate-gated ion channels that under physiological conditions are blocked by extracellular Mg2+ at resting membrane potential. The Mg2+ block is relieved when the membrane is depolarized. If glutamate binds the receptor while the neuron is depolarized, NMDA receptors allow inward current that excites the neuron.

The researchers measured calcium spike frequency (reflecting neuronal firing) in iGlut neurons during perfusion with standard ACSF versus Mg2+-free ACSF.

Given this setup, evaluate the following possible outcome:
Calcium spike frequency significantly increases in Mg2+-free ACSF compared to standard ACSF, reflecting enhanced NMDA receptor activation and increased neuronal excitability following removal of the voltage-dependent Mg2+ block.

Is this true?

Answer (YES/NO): YES